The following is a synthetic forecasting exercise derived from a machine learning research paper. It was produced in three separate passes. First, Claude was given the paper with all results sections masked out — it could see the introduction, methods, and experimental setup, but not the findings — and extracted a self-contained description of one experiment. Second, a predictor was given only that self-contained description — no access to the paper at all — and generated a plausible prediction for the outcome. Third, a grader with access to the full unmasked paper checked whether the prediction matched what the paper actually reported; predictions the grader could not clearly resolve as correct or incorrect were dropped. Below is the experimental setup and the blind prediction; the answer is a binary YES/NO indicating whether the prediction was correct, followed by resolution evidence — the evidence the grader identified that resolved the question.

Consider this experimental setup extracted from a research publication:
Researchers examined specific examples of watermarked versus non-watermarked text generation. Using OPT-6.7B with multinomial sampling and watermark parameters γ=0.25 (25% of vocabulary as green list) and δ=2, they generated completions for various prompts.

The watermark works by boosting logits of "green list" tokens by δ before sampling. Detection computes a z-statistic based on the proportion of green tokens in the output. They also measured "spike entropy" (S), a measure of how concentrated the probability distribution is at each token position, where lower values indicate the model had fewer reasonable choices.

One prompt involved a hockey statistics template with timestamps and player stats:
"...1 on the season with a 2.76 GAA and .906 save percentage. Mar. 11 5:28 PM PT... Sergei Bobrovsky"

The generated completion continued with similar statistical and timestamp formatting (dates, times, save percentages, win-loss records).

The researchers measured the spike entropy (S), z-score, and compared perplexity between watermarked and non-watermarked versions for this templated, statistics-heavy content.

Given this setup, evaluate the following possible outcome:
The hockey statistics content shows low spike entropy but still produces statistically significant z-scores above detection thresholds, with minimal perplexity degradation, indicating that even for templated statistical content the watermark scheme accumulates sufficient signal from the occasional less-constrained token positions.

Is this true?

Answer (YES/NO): NO